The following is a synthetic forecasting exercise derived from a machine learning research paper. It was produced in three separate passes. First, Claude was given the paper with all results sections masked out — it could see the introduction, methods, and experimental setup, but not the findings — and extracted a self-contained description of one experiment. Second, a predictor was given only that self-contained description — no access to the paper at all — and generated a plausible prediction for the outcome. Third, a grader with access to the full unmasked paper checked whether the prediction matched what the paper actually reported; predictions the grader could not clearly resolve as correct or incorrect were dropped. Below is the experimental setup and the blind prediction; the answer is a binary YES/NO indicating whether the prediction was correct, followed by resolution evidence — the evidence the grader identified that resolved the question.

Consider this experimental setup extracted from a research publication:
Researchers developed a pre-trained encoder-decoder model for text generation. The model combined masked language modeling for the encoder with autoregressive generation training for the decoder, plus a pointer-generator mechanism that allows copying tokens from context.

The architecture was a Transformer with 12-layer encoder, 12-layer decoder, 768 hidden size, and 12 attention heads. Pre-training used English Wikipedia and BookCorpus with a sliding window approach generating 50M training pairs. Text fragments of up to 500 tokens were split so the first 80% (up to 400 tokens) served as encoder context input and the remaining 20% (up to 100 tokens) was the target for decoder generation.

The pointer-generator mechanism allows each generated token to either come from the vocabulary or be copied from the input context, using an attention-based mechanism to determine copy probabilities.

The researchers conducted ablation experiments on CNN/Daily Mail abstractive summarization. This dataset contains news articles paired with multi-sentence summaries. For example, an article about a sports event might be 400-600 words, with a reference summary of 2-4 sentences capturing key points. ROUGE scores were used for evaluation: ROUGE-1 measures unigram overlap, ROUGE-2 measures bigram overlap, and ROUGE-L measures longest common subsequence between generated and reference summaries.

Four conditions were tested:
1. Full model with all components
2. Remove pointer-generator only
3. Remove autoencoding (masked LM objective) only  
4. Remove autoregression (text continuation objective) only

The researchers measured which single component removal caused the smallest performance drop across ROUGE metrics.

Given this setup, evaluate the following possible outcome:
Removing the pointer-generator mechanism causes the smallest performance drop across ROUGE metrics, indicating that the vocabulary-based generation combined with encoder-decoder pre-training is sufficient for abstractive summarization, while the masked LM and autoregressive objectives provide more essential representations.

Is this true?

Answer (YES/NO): YES